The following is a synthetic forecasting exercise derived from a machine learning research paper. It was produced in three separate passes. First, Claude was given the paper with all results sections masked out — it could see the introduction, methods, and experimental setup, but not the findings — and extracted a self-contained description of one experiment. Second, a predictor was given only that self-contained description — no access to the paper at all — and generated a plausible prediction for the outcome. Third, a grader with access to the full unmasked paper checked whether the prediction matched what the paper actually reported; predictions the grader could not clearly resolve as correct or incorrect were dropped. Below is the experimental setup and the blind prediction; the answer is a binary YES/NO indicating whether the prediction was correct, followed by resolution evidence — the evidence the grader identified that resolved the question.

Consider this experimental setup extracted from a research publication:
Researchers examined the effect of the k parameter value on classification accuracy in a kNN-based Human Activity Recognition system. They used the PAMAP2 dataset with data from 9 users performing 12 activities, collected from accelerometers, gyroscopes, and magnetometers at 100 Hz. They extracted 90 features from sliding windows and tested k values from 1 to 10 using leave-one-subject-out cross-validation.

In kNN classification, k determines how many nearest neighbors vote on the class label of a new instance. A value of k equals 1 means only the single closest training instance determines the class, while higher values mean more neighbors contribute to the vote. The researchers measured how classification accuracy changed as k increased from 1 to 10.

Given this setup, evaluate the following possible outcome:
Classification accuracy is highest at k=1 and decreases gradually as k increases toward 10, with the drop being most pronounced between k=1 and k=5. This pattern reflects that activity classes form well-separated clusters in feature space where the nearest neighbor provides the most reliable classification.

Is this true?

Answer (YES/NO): NO